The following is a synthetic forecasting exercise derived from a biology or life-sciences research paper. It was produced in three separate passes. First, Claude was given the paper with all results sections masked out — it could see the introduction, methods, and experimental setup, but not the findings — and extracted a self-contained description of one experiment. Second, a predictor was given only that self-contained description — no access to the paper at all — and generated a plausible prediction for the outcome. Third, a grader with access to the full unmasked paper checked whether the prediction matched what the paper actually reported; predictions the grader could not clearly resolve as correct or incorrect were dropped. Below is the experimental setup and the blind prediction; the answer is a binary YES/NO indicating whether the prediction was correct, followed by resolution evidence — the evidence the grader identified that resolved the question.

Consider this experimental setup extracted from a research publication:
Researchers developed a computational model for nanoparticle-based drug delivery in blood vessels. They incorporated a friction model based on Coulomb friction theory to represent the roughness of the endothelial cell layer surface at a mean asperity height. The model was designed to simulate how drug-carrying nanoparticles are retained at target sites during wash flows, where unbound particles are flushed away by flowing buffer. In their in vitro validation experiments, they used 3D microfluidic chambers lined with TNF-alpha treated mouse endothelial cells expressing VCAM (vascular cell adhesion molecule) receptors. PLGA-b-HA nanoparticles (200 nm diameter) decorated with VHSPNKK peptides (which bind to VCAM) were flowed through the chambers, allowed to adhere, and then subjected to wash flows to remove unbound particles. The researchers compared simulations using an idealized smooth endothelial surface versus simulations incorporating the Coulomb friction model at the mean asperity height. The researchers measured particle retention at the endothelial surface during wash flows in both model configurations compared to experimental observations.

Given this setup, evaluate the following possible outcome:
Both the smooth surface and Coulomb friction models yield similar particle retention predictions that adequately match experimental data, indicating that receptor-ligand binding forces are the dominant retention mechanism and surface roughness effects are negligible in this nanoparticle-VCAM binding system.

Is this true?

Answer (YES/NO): NO